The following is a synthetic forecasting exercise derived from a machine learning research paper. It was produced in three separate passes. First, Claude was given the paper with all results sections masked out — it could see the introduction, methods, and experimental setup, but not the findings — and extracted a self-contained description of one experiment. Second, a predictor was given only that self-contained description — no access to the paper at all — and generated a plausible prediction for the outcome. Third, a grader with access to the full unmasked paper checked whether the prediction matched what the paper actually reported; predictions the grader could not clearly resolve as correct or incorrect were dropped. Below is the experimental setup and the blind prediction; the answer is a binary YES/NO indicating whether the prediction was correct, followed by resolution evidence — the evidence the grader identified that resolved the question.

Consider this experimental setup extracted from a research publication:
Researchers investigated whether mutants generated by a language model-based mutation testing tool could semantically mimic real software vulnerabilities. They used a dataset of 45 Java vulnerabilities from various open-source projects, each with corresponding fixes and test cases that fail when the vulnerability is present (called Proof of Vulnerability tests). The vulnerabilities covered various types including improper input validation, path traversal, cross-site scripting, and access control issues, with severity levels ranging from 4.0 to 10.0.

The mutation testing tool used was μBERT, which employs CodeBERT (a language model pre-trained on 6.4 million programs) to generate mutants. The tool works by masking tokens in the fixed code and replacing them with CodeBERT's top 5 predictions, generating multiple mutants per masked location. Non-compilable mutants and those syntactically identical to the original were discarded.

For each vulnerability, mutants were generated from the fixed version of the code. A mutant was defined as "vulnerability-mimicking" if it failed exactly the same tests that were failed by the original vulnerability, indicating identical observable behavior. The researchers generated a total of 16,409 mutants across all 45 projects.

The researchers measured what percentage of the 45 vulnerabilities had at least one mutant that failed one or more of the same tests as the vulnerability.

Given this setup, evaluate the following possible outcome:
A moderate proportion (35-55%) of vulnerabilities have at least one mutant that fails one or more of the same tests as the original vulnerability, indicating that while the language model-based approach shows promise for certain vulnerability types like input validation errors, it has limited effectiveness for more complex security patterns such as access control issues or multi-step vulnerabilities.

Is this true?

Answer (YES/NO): NO